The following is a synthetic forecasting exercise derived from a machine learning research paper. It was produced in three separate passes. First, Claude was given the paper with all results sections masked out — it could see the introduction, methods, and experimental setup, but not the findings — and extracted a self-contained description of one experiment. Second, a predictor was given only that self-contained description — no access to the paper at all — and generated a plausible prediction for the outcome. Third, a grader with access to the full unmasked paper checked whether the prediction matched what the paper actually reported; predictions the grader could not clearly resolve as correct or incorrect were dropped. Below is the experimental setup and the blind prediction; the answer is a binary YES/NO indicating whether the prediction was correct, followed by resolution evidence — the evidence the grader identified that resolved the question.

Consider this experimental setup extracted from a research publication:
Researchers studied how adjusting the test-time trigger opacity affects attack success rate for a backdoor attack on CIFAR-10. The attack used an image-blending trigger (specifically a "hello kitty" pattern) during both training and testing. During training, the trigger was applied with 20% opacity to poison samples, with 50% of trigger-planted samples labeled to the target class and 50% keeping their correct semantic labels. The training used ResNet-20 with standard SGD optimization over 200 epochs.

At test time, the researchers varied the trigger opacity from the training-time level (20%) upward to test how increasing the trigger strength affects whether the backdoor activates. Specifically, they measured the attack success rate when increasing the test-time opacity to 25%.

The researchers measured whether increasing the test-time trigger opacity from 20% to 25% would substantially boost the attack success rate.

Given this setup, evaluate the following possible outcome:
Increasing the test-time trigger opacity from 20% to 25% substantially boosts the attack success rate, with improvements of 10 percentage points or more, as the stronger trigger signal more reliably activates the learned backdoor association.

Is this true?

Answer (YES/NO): YES